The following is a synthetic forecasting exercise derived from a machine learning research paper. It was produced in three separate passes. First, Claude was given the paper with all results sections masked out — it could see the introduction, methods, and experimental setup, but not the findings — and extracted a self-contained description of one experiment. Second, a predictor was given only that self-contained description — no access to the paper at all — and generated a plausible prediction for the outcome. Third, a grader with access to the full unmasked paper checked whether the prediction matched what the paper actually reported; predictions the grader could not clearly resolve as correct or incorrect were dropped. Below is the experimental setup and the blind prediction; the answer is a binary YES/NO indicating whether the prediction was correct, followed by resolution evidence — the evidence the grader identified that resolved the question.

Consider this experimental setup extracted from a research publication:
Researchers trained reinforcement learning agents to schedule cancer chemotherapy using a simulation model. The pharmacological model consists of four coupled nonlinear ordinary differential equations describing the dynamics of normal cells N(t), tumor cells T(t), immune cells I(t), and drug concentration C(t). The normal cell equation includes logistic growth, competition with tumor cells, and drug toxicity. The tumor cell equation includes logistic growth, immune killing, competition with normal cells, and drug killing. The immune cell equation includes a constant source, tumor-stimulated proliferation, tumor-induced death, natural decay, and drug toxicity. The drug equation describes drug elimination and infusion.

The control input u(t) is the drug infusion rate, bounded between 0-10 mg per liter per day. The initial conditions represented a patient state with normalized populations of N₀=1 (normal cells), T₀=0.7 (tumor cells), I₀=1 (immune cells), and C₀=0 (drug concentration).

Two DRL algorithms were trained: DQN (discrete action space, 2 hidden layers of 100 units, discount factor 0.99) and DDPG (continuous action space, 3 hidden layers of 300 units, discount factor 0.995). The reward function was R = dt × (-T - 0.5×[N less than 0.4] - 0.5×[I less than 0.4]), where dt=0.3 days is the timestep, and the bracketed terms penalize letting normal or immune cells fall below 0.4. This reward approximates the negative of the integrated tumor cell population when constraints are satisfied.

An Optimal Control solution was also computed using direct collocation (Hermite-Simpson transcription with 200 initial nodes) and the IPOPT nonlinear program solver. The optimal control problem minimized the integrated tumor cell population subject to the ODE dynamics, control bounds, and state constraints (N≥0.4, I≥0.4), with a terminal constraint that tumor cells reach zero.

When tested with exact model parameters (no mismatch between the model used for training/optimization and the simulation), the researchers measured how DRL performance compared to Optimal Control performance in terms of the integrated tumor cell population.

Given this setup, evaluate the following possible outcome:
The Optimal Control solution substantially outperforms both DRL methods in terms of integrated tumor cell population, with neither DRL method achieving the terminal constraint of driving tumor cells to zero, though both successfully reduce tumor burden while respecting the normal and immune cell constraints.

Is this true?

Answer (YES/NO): NO